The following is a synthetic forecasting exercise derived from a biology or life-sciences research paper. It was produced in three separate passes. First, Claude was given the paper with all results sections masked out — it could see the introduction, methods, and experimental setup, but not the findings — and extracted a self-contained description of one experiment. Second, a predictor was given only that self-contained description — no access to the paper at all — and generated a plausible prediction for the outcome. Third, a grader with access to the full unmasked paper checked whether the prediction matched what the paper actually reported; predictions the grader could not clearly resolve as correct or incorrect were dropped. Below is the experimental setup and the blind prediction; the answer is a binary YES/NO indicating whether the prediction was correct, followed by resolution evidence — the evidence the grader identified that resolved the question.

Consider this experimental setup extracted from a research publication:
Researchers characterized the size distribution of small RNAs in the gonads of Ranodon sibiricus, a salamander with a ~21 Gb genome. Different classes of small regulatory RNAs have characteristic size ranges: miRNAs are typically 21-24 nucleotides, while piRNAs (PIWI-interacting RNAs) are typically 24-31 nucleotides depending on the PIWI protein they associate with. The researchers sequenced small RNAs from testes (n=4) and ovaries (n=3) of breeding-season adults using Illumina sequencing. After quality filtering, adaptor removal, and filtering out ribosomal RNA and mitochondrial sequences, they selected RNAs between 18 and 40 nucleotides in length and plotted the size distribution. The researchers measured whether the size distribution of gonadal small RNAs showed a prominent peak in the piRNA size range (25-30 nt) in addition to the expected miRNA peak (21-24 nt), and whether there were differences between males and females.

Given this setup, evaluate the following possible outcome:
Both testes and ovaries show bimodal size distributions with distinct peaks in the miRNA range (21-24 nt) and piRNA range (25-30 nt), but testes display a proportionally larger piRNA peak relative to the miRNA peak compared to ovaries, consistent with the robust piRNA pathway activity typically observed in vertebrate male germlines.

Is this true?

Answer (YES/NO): NO